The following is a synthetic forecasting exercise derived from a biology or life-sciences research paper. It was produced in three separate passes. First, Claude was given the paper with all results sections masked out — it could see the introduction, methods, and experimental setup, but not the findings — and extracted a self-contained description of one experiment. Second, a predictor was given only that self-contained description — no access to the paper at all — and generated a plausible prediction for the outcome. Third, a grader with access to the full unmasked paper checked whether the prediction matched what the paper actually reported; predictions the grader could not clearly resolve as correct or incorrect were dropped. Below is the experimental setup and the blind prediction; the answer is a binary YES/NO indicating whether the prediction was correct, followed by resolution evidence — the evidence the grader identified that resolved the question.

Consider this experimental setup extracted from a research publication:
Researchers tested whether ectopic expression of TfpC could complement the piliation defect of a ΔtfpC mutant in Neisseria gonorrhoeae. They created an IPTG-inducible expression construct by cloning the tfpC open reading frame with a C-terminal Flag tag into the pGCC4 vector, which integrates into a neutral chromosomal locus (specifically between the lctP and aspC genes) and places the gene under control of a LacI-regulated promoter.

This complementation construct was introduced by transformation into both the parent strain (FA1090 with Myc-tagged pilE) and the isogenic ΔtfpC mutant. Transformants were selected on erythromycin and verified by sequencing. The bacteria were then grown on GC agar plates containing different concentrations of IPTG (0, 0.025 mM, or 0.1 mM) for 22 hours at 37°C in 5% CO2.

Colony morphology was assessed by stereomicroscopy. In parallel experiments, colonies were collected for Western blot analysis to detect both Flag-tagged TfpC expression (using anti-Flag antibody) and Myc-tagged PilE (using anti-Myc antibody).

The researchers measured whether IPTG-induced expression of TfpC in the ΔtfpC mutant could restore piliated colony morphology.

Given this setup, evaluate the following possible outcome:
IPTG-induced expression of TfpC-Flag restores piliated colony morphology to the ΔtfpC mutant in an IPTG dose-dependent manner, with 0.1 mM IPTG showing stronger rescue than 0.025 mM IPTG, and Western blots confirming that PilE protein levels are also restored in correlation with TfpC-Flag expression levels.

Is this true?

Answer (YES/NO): NO